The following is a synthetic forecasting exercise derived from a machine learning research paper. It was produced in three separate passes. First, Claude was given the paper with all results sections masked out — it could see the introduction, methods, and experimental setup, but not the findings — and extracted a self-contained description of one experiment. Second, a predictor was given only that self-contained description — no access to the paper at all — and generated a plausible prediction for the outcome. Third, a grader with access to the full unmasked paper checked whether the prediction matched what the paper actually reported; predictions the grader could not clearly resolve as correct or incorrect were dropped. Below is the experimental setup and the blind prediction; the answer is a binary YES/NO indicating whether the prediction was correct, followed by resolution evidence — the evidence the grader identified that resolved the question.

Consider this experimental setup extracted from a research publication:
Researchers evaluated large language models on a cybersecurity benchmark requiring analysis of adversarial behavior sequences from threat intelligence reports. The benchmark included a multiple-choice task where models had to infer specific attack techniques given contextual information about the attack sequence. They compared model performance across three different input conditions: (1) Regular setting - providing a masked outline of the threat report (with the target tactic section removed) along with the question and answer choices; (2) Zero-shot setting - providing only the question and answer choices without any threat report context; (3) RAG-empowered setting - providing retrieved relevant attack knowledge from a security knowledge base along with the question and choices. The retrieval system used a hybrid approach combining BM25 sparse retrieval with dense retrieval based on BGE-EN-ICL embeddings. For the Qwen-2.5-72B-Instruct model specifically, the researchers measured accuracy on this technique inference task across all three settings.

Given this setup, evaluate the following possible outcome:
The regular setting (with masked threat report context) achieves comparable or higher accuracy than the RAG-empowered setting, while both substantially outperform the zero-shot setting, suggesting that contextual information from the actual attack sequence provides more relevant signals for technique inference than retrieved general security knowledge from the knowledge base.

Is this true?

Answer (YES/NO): NO